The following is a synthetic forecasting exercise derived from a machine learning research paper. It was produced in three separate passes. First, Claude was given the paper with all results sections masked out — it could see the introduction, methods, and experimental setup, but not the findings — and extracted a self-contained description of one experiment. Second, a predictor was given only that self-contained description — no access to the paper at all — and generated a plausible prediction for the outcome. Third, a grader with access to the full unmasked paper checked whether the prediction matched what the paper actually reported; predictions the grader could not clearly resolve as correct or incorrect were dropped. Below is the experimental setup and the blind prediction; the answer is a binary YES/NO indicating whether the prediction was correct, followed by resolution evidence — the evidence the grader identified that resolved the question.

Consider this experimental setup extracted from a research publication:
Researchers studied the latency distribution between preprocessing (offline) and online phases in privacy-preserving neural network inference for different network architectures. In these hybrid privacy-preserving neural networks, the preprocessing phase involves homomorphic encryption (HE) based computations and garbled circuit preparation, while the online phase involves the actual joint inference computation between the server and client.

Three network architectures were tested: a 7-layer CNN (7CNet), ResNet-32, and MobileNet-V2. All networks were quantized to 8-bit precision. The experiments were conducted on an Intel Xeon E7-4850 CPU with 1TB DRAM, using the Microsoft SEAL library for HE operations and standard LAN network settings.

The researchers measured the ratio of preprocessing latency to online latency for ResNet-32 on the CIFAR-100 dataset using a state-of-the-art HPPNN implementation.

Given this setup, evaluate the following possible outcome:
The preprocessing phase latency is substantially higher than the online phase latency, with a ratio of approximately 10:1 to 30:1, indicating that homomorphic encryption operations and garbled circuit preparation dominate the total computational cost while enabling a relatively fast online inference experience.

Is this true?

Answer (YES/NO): YES